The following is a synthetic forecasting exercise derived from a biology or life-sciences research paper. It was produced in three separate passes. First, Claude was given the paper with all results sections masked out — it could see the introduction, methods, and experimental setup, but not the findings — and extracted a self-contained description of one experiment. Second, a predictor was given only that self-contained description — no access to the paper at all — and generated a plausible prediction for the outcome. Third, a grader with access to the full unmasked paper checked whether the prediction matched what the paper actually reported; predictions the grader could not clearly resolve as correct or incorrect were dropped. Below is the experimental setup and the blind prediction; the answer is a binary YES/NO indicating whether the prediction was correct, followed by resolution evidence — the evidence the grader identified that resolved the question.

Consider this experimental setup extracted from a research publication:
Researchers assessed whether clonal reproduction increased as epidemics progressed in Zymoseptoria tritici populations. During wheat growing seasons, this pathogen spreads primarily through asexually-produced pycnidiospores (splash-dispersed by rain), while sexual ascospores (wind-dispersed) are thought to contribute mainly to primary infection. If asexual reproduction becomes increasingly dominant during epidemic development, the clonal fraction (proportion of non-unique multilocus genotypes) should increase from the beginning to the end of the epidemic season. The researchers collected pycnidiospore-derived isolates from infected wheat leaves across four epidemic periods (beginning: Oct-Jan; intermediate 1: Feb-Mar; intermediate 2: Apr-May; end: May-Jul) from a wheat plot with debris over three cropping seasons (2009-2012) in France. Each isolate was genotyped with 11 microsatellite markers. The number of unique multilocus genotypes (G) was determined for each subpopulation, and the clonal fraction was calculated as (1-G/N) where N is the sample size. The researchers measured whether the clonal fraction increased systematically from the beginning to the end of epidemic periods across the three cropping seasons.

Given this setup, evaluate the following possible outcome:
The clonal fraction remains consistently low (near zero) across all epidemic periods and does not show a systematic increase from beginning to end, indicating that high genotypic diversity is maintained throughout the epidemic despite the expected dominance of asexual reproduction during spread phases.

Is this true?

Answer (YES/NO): YES